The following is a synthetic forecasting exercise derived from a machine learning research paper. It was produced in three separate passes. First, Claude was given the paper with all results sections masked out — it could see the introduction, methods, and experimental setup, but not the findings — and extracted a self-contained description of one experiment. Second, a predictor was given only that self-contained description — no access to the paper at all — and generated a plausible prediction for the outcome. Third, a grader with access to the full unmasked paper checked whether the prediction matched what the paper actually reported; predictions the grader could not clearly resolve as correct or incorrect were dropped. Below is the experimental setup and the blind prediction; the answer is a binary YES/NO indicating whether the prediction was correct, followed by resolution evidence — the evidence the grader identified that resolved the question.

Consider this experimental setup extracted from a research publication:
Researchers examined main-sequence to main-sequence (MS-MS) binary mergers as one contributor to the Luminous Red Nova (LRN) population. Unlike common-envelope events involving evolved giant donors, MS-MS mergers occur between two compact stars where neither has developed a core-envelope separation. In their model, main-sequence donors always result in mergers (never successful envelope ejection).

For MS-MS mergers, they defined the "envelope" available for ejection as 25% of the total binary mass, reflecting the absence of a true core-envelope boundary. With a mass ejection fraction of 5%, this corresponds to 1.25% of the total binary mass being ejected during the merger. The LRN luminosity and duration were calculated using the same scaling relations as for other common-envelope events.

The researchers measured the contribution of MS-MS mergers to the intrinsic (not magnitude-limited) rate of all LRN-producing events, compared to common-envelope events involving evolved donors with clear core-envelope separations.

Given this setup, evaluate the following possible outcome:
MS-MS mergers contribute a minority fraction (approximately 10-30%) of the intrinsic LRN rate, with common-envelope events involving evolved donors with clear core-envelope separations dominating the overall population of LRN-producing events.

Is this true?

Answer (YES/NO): YES